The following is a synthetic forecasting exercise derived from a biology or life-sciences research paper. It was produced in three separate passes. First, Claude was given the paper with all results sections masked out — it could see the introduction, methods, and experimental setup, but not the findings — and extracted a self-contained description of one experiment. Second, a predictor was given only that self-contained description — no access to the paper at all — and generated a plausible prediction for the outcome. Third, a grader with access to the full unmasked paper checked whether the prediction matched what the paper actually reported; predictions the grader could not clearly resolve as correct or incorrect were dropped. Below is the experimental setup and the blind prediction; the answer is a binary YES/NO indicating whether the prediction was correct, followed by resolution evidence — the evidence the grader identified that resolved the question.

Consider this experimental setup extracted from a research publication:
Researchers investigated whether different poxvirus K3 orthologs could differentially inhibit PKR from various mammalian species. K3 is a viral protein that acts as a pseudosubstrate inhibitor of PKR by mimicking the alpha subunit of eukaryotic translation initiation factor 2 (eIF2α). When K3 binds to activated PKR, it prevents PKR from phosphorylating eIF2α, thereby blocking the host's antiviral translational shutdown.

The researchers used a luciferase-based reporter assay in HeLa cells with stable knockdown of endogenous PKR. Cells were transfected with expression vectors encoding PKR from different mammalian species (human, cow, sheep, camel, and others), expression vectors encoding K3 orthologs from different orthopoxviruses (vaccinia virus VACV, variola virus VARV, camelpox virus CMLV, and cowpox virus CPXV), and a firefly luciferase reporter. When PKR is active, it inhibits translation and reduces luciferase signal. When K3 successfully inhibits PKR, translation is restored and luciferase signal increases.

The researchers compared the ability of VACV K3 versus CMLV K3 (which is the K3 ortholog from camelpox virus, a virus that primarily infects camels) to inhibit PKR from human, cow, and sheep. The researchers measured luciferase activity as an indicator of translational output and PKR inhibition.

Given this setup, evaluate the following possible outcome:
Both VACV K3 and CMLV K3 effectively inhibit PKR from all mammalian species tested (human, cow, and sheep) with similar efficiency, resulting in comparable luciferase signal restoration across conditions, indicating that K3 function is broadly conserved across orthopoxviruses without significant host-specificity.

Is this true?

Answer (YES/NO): NO